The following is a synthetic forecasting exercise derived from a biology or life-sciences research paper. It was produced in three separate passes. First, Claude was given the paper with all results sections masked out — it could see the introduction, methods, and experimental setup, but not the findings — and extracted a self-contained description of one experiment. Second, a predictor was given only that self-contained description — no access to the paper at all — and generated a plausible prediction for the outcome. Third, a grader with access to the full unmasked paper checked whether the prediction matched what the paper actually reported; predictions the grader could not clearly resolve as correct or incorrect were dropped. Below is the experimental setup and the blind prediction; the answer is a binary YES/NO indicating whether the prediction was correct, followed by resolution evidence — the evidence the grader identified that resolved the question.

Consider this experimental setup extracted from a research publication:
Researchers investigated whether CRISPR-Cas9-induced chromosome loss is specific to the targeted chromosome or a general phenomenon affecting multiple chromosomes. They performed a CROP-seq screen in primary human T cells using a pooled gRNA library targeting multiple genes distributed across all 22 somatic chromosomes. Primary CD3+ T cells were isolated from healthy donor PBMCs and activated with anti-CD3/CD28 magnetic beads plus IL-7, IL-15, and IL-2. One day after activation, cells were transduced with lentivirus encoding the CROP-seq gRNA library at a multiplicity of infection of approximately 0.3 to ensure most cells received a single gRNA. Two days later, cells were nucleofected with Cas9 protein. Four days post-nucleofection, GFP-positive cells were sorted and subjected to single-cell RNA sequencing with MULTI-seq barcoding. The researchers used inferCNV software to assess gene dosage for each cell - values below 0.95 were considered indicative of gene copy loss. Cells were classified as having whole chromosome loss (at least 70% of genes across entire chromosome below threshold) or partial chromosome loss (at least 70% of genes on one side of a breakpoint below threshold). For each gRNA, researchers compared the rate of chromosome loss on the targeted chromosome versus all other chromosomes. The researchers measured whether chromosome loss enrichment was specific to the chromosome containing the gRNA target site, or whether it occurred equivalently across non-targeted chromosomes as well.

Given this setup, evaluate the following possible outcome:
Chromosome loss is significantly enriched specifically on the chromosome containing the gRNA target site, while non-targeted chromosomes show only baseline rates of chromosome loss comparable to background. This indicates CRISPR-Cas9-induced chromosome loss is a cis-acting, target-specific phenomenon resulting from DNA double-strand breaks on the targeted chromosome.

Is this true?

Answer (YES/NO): YES